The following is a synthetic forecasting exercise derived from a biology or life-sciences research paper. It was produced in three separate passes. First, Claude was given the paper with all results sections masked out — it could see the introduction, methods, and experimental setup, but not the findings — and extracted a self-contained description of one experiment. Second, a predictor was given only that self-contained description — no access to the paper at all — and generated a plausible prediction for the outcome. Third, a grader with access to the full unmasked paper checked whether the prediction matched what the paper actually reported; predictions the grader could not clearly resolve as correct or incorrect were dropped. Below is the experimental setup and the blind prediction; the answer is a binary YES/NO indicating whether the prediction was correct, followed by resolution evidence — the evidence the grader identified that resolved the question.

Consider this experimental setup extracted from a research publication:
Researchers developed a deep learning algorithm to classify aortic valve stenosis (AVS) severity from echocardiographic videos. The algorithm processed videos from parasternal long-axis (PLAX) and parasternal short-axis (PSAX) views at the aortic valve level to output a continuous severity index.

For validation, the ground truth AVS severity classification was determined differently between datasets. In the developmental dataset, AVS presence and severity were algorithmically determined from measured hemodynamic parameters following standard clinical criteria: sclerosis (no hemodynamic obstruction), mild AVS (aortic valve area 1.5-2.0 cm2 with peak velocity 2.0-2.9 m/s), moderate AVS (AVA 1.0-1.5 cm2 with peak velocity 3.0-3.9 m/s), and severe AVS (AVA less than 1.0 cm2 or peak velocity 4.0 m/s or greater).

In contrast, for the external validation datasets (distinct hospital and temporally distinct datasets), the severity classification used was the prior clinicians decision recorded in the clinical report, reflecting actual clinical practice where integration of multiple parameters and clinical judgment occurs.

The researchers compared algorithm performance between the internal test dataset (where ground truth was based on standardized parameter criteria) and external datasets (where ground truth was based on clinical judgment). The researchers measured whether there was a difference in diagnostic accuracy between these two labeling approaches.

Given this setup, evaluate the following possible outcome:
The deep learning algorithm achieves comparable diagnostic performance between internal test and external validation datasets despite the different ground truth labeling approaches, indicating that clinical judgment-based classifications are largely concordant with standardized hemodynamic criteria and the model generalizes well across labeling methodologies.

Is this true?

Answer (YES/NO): YES